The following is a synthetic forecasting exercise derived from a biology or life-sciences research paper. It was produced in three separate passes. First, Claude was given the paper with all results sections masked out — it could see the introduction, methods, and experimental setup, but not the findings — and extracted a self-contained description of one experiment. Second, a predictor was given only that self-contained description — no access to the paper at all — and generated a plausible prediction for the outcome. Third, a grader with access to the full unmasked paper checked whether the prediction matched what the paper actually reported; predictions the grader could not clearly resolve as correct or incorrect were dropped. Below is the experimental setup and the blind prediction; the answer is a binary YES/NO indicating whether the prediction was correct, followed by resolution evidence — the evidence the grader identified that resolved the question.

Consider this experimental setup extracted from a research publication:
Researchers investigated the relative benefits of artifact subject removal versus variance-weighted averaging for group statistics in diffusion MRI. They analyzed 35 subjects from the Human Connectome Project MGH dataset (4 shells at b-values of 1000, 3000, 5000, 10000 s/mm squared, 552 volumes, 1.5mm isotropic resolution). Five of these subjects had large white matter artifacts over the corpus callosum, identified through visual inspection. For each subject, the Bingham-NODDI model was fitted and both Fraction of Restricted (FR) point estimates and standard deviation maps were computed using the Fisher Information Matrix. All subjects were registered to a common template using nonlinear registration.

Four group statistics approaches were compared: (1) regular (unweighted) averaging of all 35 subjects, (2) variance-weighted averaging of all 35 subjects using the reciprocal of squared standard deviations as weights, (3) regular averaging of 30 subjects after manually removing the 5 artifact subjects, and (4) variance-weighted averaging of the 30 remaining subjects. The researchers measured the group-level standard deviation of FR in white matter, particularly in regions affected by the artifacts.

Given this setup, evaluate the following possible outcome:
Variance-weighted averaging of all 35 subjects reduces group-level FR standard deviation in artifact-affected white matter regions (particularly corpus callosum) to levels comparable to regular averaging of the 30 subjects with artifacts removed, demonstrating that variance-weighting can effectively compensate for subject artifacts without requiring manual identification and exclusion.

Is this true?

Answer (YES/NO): YES